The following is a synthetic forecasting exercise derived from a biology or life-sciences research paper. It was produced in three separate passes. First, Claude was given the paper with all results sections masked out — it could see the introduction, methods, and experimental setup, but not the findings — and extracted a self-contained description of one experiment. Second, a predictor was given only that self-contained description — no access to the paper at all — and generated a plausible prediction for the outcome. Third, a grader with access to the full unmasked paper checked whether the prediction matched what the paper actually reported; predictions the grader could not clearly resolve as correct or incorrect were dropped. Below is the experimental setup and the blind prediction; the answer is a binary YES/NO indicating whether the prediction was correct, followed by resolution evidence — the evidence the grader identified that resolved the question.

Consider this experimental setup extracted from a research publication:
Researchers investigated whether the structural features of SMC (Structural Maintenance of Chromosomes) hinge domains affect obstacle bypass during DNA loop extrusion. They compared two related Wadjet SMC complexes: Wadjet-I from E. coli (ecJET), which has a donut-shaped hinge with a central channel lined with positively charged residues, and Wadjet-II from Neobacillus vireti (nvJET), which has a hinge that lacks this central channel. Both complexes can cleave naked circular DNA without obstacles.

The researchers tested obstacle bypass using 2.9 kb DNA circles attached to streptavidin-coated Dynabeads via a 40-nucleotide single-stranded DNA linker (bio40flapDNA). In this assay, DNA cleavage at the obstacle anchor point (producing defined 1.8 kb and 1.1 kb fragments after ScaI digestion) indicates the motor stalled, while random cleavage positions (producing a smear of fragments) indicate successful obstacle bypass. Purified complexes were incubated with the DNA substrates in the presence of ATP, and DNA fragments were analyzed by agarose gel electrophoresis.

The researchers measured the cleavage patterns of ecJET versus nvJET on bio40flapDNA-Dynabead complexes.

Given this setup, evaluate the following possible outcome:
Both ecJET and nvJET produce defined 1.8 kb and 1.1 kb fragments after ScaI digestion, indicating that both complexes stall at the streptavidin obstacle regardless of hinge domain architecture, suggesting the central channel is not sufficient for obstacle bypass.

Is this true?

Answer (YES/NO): NO